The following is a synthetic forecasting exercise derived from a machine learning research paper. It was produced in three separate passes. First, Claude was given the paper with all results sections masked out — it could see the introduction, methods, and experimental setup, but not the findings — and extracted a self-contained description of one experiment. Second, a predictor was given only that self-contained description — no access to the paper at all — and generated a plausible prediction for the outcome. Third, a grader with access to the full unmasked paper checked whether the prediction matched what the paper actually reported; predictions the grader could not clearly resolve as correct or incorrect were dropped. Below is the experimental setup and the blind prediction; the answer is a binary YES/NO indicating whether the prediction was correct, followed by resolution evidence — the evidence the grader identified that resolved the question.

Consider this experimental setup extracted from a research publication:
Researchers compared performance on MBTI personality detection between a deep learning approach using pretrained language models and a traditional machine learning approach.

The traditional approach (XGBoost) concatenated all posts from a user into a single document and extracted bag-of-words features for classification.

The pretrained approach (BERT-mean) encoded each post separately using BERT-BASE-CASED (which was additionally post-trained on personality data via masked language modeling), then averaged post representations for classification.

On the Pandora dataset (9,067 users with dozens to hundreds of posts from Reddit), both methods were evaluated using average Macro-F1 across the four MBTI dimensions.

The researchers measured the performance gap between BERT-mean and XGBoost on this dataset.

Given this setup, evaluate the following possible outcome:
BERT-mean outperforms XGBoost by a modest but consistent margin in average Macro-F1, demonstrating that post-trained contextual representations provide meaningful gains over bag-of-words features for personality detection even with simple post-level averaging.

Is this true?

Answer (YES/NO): NO